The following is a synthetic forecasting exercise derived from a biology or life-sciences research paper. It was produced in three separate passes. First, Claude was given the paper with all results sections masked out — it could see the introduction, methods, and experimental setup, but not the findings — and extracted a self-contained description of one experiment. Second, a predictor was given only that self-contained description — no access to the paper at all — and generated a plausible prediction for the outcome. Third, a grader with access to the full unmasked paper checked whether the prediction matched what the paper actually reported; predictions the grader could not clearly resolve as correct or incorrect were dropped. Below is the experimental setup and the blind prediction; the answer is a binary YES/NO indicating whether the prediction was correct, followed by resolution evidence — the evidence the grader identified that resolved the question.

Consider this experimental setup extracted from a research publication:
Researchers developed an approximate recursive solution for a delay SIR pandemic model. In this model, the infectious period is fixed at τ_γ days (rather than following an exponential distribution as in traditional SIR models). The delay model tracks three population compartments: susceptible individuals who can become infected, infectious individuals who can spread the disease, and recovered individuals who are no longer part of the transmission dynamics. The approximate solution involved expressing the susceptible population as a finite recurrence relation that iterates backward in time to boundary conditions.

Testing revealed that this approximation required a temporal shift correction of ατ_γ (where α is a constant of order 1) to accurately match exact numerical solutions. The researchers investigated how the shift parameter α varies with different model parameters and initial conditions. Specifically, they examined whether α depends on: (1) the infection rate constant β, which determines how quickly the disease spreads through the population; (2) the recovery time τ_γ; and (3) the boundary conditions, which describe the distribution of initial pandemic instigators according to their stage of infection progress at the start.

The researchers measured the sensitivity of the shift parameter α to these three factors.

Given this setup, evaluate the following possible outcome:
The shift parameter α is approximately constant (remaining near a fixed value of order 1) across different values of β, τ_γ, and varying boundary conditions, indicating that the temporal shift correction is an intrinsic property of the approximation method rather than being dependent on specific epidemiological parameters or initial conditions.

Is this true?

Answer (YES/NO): NO